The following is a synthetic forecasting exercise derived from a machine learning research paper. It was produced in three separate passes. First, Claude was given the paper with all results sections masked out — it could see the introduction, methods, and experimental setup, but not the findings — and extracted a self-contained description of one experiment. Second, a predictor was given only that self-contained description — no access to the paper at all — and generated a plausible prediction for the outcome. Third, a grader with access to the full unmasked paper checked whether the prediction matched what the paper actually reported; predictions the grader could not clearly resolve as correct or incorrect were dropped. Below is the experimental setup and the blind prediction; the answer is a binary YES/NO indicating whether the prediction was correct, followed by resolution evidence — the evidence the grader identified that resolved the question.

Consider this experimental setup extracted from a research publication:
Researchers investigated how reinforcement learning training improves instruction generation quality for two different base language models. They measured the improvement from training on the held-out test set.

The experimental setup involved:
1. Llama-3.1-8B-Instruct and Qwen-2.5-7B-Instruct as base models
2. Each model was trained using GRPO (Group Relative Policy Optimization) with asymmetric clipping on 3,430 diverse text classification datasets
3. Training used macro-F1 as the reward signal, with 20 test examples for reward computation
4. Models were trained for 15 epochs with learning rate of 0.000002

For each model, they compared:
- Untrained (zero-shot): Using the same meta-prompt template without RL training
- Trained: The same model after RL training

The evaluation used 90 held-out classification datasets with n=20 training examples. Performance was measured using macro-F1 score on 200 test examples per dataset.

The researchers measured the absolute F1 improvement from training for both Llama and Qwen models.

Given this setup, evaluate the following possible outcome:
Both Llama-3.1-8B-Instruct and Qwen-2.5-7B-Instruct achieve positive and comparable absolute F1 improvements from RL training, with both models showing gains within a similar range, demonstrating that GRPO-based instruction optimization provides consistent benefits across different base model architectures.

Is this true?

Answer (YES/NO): NO